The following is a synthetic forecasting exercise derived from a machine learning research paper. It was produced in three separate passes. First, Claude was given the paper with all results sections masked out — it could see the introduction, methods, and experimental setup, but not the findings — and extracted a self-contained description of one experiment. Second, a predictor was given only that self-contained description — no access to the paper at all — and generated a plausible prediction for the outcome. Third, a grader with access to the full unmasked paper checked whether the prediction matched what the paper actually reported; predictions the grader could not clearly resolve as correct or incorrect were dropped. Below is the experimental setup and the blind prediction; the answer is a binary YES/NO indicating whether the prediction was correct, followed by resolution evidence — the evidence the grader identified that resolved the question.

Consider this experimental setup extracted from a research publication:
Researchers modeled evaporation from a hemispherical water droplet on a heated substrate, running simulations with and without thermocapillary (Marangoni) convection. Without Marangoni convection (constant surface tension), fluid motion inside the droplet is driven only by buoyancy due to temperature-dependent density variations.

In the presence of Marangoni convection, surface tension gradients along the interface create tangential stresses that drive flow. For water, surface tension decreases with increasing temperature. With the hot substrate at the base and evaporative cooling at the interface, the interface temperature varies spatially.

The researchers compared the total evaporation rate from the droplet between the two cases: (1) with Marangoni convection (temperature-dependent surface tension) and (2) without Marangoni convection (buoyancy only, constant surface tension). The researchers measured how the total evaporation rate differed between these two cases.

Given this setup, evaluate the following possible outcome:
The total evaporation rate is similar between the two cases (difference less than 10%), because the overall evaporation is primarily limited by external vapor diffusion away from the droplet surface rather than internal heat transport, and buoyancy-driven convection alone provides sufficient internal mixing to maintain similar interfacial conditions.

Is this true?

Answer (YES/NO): NO